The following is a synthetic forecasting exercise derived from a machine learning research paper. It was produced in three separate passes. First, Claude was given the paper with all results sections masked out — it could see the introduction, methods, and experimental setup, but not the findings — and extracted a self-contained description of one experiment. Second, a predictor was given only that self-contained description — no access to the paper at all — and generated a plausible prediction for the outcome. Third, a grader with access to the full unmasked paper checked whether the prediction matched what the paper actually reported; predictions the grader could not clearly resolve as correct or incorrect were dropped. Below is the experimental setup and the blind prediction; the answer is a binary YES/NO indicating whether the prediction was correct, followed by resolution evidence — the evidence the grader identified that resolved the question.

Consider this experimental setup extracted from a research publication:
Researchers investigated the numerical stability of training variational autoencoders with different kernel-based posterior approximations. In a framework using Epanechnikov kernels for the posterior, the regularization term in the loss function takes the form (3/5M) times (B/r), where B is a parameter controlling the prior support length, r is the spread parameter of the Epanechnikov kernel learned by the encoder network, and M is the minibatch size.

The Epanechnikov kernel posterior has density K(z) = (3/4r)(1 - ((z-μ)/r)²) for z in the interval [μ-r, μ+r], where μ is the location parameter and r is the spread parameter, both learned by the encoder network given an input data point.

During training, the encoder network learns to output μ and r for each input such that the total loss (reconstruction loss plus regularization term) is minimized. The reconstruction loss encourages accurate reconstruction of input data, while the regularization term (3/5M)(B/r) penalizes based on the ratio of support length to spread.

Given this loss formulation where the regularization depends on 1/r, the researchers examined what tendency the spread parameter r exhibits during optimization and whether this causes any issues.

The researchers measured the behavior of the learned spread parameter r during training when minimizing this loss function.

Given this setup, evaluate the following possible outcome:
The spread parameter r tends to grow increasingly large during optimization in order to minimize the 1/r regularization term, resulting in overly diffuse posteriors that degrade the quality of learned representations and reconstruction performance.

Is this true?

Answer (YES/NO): NO